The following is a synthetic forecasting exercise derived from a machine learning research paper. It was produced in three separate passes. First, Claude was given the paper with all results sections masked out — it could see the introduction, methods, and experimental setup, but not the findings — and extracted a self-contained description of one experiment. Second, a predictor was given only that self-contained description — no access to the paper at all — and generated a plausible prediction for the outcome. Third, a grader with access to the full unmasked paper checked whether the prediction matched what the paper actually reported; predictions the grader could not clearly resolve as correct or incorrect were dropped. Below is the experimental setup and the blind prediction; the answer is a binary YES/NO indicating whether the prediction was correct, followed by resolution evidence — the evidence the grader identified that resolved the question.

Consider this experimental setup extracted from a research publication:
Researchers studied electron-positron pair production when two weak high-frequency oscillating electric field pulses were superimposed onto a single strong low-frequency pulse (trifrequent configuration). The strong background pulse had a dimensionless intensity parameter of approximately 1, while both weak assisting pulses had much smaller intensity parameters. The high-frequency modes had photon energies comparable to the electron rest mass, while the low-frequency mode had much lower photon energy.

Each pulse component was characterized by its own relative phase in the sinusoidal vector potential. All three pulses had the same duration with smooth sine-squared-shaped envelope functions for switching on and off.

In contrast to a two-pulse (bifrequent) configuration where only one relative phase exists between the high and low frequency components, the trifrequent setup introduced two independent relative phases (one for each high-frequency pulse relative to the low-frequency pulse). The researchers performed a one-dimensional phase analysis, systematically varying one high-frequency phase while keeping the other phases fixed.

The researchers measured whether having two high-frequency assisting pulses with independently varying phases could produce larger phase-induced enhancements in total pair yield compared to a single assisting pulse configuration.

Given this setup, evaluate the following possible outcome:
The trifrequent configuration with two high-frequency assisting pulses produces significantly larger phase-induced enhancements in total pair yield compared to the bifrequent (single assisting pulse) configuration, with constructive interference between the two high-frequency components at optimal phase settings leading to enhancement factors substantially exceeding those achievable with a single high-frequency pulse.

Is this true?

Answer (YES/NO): YES